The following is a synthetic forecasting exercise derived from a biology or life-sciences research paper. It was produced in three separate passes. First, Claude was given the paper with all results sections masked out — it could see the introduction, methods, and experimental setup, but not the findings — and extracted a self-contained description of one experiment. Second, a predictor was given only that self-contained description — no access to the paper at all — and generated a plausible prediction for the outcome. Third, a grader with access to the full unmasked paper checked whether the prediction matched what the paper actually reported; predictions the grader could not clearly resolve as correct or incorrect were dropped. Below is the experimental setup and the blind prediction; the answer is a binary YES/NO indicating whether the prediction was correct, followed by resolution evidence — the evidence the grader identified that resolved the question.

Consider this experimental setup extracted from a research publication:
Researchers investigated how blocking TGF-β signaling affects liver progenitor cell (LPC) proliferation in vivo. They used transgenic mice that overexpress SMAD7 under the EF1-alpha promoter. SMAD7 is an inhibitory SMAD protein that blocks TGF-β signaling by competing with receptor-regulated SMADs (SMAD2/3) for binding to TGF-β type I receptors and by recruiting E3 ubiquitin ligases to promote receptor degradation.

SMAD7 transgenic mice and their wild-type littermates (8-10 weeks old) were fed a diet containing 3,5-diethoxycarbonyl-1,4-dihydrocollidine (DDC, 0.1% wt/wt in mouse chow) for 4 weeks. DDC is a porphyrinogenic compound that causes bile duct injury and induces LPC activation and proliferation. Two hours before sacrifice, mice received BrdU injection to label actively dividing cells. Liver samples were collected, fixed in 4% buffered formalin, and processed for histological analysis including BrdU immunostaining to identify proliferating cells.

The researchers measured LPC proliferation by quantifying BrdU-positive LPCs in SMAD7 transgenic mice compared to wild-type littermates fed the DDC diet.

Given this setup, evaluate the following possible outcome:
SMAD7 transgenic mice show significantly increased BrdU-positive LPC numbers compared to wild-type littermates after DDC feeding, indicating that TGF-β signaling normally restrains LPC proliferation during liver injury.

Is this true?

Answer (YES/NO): YES